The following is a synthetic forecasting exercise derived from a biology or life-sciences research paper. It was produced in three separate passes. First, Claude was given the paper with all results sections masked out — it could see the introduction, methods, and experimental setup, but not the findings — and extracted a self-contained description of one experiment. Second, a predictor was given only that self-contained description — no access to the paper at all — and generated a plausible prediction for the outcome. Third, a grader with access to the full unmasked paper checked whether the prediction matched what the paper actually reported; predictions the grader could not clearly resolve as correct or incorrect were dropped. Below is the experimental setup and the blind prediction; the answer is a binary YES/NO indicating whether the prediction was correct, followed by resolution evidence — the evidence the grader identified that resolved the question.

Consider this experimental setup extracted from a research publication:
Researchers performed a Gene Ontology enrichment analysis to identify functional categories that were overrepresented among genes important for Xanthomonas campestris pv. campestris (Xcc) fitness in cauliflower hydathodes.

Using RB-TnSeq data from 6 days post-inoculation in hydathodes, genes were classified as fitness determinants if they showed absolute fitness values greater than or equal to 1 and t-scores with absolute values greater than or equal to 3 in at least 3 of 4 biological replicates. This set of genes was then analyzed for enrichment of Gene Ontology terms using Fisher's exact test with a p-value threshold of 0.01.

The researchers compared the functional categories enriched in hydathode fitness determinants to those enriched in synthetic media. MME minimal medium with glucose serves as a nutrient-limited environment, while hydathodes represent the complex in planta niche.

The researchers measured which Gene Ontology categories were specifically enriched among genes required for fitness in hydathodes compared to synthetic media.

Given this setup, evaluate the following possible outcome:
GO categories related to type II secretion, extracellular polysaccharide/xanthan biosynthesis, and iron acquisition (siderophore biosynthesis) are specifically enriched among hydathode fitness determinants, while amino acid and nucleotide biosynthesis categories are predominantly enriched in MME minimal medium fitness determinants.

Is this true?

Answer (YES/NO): NO